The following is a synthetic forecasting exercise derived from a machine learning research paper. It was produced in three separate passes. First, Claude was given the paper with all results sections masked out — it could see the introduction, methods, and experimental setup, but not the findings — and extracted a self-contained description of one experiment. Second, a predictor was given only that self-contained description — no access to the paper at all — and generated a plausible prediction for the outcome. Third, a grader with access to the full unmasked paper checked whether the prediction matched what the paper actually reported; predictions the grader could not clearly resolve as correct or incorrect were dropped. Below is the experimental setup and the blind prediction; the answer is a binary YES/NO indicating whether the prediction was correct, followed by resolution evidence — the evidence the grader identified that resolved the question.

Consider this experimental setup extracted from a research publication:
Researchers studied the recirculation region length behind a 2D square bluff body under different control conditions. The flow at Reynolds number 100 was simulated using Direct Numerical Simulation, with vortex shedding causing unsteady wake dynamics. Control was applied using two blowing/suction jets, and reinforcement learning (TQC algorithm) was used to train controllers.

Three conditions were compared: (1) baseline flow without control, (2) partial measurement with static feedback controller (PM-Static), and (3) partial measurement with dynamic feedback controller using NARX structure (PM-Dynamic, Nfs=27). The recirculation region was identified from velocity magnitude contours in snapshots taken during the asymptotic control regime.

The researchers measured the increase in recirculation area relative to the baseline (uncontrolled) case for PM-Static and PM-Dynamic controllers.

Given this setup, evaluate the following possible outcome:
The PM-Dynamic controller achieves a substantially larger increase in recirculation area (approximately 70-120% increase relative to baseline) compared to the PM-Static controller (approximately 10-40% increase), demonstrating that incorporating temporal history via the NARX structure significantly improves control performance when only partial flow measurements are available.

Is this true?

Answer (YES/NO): NO